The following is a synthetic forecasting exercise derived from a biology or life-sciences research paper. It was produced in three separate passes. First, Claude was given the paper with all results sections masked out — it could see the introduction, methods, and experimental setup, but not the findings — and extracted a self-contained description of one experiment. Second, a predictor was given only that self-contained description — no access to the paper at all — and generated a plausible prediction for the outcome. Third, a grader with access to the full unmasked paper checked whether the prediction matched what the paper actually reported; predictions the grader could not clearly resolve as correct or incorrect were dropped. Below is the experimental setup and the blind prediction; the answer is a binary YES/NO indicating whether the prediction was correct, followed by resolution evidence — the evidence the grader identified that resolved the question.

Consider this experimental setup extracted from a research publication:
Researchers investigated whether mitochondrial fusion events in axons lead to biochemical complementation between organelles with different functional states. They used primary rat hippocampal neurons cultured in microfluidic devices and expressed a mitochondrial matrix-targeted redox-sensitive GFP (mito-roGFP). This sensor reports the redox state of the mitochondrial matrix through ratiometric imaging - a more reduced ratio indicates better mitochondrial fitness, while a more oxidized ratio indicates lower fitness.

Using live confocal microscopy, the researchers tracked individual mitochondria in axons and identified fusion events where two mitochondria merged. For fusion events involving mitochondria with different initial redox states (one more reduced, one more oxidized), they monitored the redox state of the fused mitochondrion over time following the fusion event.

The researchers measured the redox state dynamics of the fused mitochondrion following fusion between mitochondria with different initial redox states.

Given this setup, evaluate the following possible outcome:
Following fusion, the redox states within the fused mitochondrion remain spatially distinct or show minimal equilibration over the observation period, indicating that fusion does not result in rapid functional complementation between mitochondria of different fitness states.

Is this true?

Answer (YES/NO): NO